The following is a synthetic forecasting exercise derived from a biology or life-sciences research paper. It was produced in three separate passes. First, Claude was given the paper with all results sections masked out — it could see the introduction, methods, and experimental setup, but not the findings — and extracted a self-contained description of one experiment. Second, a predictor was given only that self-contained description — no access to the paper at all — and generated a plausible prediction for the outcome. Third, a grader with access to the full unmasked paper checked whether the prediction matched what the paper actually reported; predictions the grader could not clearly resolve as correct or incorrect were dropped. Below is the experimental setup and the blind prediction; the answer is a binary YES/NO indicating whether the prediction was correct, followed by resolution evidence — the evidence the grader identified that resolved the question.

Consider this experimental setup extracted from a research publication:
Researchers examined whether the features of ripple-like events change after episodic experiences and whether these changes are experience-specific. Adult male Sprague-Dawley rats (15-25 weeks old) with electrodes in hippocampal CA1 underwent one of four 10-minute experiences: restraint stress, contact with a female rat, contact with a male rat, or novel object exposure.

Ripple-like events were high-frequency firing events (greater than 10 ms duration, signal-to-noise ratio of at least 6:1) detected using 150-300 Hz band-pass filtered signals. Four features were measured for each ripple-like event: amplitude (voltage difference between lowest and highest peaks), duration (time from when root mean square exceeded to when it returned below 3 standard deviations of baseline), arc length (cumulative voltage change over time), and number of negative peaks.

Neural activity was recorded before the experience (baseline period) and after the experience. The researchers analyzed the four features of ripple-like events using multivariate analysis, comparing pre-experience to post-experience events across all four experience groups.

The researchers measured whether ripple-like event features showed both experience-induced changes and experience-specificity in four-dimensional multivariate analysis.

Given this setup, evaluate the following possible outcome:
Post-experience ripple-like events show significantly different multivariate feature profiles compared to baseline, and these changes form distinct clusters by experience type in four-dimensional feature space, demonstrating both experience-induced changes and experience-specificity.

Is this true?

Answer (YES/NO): YES